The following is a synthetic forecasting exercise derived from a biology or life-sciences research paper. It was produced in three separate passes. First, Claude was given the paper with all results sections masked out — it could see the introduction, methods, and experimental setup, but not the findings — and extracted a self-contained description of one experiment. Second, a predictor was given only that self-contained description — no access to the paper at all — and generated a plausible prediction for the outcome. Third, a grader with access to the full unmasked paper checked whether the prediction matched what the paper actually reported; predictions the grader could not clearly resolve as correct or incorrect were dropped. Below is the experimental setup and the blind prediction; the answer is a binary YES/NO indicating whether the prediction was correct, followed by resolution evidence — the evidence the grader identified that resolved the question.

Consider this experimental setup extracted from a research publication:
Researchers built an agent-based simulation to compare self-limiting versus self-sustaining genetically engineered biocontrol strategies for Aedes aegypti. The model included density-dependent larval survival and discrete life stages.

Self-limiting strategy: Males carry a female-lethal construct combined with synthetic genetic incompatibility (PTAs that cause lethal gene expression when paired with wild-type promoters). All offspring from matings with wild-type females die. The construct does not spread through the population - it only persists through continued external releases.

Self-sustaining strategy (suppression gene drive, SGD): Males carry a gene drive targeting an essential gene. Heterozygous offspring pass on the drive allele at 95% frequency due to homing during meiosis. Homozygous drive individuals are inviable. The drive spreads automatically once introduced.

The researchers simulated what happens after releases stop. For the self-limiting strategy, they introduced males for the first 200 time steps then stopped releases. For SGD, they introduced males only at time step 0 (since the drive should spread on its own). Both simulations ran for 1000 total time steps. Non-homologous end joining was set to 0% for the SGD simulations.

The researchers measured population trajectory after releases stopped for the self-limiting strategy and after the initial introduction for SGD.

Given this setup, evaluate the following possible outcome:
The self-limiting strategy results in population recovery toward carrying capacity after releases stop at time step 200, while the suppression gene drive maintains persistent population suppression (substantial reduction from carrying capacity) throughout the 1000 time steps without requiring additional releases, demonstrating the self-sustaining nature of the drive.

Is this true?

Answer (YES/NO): NO